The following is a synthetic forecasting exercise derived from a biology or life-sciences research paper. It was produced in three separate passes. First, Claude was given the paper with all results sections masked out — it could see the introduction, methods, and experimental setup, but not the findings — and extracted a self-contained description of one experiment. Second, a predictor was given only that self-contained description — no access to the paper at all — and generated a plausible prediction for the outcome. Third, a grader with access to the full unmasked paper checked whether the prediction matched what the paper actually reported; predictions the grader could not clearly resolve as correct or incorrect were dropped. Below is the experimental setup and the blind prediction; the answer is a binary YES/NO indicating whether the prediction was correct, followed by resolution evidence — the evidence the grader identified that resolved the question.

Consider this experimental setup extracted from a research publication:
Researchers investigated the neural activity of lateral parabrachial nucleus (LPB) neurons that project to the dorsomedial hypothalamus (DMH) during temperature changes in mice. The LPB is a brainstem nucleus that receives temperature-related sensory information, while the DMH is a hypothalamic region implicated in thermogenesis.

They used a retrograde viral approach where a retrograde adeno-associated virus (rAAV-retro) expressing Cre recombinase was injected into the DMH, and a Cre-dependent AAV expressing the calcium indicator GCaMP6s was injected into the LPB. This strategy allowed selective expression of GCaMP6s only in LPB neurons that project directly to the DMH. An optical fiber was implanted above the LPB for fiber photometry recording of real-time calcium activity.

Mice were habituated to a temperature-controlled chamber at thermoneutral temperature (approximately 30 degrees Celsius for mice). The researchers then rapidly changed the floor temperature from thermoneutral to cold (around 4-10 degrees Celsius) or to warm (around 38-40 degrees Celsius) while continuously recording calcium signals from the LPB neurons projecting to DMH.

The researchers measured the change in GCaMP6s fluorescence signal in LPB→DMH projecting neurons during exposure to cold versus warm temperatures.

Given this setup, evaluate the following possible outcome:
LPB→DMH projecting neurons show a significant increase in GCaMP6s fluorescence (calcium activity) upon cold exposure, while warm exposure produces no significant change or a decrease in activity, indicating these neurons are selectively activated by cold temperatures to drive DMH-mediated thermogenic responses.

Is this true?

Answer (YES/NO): YES